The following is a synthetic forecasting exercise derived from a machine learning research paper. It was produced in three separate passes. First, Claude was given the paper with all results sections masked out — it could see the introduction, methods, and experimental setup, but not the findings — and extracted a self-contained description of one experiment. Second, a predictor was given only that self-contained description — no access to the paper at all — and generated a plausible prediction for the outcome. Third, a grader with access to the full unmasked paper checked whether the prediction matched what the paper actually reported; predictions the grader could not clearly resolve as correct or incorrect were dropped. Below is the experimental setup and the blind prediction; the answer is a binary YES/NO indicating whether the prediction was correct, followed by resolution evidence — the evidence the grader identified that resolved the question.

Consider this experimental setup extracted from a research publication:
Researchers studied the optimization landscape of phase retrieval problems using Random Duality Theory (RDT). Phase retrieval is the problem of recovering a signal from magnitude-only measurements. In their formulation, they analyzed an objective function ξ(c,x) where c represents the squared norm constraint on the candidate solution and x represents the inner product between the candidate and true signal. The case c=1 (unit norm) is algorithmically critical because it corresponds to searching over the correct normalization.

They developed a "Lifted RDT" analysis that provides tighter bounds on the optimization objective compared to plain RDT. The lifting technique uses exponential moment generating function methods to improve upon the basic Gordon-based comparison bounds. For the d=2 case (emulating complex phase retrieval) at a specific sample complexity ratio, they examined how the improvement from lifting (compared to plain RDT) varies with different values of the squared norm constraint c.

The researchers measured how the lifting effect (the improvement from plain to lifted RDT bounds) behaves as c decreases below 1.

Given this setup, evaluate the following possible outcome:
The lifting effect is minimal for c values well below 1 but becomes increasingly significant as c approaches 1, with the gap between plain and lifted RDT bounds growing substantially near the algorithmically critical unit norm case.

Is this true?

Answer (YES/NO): YES